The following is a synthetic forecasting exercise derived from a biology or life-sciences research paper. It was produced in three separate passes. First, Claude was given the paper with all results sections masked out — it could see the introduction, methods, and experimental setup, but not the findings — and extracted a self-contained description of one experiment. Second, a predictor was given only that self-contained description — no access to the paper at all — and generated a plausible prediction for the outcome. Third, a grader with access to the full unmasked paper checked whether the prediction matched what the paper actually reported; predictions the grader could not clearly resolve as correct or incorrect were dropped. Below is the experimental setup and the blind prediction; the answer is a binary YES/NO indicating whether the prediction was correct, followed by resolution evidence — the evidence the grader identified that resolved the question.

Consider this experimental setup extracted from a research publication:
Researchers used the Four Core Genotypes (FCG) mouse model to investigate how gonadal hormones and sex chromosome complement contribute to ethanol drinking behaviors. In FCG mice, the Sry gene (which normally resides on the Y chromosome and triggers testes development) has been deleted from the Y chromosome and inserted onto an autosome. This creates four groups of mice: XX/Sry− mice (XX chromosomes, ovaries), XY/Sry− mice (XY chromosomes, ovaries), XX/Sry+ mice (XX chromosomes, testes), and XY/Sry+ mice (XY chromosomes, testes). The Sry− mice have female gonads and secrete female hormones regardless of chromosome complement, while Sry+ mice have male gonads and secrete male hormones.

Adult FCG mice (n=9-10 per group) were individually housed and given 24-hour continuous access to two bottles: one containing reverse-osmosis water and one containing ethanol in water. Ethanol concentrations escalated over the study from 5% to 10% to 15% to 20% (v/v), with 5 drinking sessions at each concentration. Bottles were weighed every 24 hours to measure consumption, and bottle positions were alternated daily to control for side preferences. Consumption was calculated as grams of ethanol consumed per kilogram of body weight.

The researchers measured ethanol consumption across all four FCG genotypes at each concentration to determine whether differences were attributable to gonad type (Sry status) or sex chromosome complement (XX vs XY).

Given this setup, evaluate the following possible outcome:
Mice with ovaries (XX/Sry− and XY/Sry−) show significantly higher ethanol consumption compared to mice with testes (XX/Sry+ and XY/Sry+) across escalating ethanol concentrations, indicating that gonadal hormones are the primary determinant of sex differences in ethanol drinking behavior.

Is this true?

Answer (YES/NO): NO